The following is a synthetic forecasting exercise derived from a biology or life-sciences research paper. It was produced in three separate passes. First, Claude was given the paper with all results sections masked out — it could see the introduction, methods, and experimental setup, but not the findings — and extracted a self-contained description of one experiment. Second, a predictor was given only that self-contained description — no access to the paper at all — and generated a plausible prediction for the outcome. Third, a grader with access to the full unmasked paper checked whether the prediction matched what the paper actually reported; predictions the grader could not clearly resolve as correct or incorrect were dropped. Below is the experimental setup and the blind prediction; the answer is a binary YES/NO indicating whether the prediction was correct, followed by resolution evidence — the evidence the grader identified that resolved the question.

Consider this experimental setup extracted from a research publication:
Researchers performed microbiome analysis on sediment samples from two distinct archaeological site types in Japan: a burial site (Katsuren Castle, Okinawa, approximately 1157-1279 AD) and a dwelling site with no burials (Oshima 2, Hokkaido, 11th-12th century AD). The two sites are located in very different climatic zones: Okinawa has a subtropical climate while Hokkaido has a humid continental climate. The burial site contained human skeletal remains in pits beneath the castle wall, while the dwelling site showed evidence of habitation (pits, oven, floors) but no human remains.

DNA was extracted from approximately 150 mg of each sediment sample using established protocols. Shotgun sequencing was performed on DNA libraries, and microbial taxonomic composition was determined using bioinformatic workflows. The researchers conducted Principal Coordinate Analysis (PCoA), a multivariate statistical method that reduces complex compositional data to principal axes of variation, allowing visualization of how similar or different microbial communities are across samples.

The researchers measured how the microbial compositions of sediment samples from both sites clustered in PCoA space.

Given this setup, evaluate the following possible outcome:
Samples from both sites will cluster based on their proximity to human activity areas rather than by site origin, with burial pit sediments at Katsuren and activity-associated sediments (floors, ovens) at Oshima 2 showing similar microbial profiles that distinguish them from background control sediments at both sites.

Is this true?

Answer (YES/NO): NO